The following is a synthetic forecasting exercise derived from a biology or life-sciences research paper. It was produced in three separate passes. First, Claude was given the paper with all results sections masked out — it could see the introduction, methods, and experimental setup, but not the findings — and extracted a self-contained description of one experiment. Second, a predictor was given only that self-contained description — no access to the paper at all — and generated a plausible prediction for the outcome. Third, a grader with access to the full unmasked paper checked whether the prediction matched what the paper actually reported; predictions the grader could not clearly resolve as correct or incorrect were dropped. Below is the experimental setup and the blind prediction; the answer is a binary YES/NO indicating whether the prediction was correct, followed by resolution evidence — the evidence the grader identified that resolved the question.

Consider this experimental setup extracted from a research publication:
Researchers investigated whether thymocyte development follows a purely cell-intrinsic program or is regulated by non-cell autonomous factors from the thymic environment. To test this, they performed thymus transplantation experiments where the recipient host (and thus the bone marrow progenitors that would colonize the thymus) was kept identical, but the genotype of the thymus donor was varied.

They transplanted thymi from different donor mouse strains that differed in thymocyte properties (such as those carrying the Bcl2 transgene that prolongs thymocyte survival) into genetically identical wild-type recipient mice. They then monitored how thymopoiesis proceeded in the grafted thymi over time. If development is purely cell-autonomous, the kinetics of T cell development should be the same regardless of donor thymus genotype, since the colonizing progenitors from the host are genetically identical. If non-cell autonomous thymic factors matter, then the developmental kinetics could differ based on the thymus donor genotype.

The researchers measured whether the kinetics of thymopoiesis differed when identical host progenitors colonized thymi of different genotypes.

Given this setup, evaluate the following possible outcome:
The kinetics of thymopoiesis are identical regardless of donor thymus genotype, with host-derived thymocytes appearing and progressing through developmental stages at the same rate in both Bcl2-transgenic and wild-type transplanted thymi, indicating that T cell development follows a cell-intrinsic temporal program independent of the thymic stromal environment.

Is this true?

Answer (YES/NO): NO